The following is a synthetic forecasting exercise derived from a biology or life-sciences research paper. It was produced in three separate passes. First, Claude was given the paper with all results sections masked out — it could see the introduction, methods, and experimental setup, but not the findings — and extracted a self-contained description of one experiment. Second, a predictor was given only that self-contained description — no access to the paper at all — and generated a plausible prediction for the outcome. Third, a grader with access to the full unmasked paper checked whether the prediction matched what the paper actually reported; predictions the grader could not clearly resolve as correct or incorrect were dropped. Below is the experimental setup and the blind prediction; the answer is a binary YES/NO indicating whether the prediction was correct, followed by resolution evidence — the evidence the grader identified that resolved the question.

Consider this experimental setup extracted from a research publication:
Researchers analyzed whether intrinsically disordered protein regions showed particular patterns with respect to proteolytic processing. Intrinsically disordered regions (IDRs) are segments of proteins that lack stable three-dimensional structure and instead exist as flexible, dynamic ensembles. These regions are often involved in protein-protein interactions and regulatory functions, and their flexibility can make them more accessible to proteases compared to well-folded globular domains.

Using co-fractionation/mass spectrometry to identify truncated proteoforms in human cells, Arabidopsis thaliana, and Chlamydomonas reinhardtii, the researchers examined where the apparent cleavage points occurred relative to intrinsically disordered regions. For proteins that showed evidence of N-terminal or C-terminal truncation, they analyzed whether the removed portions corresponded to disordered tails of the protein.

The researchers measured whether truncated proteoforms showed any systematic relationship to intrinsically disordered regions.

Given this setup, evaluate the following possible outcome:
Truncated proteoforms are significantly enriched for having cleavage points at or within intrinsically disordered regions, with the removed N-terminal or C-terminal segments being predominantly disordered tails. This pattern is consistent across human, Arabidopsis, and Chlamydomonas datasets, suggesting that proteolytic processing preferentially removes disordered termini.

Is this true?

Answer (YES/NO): YES